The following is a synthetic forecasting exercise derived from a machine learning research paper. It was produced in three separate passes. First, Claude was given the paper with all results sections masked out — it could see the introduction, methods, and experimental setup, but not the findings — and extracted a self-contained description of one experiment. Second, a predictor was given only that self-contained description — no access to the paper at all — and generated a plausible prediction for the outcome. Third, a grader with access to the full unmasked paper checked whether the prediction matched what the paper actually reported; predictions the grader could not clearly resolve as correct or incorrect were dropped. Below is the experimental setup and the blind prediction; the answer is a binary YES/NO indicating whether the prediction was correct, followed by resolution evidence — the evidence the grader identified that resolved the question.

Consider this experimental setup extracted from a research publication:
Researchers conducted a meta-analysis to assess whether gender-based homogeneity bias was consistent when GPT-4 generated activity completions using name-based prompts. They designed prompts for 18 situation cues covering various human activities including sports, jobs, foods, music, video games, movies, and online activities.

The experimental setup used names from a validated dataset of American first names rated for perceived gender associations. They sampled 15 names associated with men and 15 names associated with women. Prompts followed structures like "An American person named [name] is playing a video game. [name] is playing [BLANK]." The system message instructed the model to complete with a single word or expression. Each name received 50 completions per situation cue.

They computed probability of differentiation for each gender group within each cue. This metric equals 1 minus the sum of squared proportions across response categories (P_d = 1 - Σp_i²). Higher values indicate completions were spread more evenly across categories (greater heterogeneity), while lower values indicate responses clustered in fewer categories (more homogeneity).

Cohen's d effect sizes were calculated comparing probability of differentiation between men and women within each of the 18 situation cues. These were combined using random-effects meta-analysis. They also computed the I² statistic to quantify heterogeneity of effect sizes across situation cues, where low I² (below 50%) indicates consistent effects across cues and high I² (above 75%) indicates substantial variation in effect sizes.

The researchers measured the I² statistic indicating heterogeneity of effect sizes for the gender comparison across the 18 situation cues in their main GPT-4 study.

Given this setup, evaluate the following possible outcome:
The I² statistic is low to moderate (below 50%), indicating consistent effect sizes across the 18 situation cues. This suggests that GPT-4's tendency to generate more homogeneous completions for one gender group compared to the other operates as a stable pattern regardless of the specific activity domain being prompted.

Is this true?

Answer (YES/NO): NO